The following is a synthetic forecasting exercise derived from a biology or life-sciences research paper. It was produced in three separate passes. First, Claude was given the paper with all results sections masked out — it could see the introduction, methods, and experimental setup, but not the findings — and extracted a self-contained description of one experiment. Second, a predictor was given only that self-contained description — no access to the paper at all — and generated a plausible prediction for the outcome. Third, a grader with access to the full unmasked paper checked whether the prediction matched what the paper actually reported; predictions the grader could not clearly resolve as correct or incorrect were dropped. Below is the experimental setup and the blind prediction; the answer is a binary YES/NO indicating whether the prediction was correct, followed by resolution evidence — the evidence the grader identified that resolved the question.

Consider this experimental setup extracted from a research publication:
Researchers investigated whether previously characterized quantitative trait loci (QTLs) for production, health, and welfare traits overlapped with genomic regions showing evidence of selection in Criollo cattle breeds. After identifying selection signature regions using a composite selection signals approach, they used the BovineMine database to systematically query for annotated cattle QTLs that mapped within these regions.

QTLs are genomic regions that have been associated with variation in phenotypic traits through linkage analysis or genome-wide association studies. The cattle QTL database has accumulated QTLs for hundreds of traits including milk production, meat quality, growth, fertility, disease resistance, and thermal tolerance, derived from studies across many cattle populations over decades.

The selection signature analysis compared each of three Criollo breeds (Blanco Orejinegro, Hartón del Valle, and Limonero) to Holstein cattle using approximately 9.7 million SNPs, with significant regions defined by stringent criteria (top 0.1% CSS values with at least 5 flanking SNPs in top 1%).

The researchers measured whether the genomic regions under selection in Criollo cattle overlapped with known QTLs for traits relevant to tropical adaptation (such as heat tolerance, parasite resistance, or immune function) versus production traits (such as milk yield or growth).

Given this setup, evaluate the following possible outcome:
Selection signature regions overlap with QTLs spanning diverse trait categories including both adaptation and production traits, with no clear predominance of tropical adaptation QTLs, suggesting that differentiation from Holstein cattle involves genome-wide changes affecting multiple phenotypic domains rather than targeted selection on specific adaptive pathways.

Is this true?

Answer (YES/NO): NO